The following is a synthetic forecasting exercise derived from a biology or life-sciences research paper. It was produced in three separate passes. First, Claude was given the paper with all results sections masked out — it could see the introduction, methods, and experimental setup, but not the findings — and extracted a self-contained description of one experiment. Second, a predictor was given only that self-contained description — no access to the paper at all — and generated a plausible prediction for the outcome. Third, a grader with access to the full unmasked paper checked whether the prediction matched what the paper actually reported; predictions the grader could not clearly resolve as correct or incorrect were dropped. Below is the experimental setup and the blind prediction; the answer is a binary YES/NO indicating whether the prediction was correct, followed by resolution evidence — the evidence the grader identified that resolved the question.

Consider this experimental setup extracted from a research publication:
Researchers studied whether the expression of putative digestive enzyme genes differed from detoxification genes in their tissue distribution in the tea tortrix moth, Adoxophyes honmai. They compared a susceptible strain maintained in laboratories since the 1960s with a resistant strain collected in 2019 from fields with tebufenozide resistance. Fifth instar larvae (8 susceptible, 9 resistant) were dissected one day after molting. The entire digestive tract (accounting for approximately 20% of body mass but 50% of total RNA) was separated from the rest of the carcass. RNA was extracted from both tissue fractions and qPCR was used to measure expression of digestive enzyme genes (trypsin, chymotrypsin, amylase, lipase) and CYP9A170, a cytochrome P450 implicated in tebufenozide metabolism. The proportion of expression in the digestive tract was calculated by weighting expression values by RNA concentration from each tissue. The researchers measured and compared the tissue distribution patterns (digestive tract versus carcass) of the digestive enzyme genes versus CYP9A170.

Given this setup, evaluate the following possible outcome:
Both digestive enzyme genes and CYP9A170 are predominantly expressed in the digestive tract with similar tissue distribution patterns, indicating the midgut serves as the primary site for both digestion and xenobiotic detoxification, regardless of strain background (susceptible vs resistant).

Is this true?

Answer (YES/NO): NO